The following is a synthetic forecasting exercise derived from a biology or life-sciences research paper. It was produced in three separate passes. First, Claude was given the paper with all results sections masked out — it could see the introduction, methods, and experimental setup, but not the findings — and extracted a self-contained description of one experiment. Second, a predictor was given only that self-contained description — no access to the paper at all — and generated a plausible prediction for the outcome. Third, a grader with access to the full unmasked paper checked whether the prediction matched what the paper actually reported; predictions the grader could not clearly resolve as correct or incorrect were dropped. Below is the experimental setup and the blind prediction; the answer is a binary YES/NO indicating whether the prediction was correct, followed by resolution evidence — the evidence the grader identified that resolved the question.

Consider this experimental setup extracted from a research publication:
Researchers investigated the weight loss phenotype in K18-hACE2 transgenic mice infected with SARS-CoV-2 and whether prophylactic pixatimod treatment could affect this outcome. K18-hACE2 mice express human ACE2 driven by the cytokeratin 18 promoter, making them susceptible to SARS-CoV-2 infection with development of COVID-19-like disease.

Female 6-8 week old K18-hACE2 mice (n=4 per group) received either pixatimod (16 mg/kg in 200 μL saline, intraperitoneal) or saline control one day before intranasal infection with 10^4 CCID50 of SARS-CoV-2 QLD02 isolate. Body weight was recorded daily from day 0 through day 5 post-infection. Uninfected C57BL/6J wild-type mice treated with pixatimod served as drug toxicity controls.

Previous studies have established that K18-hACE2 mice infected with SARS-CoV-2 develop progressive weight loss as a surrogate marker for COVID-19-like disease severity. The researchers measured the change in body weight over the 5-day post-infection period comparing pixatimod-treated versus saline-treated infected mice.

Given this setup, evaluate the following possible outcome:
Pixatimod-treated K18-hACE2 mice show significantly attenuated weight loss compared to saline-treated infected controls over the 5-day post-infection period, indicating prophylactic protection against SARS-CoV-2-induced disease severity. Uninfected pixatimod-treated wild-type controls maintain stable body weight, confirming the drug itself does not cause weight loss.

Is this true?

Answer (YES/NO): NO